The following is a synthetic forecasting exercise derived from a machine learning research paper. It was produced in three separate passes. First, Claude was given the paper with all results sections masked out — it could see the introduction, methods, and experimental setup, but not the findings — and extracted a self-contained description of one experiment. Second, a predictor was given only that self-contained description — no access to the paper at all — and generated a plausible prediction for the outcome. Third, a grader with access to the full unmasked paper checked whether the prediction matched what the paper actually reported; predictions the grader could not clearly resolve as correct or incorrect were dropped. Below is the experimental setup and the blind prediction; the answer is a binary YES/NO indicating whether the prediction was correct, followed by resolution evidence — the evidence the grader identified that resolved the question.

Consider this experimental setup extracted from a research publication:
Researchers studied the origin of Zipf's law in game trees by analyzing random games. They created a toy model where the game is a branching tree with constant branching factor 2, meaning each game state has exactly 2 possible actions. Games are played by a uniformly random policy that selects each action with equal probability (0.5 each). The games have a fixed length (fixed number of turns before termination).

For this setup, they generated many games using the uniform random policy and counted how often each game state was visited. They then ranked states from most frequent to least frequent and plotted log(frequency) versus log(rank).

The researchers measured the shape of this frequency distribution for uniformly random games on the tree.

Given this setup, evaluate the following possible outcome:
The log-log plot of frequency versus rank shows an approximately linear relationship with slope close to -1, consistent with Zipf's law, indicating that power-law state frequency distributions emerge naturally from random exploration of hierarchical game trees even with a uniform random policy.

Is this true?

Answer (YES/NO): NO